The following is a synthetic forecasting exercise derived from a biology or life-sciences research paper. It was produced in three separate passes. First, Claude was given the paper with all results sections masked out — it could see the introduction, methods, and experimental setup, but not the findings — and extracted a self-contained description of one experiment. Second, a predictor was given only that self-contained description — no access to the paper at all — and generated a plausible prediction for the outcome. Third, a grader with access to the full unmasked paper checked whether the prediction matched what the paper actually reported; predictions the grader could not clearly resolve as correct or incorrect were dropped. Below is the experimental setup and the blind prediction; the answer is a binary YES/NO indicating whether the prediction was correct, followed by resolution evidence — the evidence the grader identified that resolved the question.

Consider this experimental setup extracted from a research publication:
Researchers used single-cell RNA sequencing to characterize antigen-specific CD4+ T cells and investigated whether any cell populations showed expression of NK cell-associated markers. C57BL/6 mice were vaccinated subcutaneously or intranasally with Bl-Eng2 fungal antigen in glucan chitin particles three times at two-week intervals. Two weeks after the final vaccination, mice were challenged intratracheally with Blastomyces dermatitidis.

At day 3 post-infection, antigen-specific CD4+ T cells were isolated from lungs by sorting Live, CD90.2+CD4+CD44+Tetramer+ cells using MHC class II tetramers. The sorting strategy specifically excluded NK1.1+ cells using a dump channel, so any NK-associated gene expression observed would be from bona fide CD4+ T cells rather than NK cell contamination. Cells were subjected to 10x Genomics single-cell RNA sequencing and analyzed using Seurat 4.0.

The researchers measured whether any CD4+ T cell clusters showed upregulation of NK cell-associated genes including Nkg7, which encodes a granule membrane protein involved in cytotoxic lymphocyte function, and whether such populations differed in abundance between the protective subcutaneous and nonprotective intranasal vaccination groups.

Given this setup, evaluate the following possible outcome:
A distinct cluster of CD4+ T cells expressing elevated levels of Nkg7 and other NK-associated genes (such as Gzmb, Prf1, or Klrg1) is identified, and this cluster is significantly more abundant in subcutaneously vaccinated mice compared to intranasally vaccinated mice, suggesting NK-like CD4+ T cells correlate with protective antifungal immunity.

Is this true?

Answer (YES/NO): NO